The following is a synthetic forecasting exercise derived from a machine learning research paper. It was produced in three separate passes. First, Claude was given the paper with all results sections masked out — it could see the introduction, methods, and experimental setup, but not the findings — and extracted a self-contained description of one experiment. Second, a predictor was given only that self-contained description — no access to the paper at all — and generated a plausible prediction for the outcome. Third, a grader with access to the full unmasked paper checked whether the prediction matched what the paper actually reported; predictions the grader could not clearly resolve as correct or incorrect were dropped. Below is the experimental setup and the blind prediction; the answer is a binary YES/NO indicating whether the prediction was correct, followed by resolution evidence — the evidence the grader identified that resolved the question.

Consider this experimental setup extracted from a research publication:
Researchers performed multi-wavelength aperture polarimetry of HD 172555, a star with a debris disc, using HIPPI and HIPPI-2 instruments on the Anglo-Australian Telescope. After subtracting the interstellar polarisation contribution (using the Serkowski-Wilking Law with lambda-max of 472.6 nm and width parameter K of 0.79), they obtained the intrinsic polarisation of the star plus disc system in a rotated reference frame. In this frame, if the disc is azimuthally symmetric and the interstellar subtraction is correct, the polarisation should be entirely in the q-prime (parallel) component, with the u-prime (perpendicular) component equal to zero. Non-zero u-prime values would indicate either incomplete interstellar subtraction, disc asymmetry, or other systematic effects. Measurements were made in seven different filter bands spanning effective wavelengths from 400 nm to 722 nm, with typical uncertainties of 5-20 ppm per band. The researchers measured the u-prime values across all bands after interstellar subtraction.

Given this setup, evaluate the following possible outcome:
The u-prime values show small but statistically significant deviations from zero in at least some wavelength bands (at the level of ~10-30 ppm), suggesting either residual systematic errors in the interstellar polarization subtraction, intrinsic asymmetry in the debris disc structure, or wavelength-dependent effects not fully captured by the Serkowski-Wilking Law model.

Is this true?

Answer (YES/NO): NO